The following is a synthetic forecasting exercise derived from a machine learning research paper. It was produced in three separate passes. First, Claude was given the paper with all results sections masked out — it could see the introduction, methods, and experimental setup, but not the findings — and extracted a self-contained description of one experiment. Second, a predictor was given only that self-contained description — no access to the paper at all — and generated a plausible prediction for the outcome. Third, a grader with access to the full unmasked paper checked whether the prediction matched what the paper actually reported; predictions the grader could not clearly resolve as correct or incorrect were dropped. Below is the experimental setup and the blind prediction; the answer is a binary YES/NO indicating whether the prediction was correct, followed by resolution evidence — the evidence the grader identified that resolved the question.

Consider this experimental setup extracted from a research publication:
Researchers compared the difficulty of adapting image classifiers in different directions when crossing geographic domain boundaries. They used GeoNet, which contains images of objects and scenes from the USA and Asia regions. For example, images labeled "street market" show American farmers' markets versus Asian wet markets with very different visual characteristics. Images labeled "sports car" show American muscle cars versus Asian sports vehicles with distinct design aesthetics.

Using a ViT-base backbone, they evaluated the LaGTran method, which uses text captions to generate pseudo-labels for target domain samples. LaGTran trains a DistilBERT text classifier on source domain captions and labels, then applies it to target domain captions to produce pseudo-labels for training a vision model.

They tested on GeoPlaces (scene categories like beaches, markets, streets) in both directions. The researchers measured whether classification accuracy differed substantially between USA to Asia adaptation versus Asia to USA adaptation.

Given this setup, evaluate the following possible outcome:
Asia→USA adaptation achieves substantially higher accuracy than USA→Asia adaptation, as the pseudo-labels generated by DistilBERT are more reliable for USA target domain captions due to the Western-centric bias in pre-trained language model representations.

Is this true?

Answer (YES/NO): NO